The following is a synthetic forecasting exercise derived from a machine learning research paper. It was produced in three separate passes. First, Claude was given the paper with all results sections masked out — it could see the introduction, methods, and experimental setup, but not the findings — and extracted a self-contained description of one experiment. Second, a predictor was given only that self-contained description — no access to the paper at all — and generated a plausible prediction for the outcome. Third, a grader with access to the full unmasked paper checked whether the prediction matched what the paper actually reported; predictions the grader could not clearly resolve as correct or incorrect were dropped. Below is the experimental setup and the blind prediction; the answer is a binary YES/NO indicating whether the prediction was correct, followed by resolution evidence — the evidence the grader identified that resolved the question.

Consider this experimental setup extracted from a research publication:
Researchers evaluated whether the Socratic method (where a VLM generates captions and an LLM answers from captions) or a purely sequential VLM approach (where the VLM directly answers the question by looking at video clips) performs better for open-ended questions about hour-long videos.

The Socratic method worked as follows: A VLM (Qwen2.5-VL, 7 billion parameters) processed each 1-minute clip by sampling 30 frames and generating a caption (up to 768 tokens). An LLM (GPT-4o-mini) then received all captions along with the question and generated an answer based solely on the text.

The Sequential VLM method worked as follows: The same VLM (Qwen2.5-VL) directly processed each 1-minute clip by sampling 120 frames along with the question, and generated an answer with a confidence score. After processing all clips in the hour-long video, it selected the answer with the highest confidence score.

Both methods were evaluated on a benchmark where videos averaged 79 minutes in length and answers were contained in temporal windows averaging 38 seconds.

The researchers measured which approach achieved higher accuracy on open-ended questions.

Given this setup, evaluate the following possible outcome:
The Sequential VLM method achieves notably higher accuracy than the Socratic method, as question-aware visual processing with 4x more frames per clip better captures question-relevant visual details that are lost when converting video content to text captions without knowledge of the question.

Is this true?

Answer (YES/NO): YES